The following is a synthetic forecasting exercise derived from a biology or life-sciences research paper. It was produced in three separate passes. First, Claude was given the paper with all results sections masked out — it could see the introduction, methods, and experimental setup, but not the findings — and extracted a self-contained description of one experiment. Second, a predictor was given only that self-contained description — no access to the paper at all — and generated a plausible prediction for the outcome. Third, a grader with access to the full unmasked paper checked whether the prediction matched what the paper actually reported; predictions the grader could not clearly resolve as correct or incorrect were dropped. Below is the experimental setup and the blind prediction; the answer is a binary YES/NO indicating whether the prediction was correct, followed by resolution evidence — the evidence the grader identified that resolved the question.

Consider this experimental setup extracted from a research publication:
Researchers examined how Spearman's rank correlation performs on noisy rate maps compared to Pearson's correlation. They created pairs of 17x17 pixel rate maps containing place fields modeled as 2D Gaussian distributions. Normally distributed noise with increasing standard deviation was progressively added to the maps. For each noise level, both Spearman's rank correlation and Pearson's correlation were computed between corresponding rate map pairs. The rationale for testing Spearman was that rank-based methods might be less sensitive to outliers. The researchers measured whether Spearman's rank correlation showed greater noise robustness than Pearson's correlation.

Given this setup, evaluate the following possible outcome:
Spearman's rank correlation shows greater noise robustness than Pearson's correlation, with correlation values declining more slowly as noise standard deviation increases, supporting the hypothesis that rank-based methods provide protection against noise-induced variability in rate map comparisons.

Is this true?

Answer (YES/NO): NO